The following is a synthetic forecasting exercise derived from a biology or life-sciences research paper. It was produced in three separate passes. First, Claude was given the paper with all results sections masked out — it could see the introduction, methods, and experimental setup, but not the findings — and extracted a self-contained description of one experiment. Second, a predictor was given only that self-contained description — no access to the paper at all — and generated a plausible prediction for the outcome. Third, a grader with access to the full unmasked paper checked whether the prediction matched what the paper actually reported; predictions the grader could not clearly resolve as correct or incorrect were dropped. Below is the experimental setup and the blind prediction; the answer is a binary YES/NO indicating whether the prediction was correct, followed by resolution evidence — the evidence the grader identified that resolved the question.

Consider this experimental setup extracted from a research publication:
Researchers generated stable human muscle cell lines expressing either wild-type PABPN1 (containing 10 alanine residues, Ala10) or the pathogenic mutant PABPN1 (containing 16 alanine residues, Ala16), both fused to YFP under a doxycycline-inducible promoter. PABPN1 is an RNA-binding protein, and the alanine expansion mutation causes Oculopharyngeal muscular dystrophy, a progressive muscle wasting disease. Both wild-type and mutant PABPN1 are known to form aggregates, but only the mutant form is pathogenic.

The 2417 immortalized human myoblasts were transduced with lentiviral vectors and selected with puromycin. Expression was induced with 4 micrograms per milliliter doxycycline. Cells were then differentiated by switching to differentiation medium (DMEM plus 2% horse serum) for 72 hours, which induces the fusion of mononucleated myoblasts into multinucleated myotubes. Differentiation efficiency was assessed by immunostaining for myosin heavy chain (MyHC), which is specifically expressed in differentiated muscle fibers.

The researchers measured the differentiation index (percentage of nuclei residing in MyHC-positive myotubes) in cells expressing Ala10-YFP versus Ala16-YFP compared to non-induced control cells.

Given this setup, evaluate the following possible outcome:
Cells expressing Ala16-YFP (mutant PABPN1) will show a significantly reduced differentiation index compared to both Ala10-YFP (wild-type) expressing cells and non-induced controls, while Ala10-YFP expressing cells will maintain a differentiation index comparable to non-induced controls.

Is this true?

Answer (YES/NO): NO